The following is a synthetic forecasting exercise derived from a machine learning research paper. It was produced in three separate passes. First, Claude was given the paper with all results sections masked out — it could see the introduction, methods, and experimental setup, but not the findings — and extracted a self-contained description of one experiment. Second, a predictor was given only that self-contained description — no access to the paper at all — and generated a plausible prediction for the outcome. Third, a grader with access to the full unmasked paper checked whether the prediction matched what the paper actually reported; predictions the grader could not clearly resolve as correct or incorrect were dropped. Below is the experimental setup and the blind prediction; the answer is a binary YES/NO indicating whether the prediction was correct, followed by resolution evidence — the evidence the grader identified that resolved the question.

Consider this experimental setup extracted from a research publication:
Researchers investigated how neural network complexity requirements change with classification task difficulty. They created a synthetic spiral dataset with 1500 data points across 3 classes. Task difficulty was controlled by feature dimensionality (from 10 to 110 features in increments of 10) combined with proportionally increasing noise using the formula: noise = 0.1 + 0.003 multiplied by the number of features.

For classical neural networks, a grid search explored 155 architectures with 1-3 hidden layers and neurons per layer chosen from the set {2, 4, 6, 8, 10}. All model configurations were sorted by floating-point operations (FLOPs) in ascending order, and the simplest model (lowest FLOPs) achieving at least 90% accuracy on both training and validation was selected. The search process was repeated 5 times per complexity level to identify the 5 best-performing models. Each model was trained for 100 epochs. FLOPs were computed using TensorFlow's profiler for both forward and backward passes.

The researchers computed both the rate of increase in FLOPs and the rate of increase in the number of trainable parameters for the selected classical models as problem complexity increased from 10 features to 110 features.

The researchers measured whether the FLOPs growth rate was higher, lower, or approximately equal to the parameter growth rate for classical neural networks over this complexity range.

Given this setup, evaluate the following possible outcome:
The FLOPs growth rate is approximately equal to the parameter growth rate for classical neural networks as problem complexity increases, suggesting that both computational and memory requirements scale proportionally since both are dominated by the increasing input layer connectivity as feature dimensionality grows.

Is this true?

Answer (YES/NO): YES